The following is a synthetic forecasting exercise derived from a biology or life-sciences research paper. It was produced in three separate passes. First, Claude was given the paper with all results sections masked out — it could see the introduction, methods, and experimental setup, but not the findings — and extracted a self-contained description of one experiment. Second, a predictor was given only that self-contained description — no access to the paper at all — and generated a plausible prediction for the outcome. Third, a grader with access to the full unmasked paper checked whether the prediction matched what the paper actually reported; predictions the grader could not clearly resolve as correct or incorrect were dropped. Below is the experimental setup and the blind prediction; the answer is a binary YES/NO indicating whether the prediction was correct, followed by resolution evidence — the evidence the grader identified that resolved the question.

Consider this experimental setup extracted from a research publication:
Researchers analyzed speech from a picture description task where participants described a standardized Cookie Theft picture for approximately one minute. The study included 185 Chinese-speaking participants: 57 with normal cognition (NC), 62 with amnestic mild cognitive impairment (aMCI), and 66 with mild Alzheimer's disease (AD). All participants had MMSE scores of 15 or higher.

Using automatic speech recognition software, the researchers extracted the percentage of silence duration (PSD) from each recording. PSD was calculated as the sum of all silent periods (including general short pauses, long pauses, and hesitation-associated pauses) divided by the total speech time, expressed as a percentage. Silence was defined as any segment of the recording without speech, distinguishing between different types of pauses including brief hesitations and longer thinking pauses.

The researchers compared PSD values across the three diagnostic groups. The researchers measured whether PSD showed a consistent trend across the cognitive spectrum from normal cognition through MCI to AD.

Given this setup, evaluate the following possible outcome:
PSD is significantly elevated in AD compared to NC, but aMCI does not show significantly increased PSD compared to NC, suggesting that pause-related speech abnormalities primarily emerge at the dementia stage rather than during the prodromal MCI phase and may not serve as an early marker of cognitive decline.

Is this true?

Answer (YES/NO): NO